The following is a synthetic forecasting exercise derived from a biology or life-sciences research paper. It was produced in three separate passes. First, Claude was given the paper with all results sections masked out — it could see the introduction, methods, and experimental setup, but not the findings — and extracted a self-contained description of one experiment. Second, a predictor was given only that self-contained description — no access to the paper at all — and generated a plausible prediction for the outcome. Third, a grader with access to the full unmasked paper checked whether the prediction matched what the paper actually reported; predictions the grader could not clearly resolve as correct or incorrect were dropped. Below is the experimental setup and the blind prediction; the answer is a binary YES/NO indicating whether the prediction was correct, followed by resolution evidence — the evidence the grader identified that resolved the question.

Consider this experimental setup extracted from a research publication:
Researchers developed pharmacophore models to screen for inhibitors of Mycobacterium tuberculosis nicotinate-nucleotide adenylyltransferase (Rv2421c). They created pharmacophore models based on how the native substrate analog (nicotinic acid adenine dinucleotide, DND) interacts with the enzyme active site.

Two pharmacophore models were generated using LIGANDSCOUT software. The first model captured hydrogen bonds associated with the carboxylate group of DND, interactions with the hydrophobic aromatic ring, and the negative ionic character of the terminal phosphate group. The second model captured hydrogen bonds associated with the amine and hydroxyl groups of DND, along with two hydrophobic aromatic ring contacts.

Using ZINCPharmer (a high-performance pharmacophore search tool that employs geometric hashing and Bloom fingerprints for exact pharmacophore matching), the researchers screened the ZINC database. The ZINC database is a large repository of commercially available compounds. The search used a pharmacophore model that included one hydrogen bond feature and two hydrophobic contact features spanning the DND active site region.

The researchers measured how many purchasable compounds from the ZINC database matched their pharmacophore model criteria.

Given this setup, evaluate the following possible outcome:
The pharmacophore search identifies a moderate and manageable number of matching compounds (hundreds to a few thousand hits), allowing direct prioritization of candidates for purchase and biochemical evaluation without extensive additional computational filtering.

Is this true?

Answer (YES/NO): NO